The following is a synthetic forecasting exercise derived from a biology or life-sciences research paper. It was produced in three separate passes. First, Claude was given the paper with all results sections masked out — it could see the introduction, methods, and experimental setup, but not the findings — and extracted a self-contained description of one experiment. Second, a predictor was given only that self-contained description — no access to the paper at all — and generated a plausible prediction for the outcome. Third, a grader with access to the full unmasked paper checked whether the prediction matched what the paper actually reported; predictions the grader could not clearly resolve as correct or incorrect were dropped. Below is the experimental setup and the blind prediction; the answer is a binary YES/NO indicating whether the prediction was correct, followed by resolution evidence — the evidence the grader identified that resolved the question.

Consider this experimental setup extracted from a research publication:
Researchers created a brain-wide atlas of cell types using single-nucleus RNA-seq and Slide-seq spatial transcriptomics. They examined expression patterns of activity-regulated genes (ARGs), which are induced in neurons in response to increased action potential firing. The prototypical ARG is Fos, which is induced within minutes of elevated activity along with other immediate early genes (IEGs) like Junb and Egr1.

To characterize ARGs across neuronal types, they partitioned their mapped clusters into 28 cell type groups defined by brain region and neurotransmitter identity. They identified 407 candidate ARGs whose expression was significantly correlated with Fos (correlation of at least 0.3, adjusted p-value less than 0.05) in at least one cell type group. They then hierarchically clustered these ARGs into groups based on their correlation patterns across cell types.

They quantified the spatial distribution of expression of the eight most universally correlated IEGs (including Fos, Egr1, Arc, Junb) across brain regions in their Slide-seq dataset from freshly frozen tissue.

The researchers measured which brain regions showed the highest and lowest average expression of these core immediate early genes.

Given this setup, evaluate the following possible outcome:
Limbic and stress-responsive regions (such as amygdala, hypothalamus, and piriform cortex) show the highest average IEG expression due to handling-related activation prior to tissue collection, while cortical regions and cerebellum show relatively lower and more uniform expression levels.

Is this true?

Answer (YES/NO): NO